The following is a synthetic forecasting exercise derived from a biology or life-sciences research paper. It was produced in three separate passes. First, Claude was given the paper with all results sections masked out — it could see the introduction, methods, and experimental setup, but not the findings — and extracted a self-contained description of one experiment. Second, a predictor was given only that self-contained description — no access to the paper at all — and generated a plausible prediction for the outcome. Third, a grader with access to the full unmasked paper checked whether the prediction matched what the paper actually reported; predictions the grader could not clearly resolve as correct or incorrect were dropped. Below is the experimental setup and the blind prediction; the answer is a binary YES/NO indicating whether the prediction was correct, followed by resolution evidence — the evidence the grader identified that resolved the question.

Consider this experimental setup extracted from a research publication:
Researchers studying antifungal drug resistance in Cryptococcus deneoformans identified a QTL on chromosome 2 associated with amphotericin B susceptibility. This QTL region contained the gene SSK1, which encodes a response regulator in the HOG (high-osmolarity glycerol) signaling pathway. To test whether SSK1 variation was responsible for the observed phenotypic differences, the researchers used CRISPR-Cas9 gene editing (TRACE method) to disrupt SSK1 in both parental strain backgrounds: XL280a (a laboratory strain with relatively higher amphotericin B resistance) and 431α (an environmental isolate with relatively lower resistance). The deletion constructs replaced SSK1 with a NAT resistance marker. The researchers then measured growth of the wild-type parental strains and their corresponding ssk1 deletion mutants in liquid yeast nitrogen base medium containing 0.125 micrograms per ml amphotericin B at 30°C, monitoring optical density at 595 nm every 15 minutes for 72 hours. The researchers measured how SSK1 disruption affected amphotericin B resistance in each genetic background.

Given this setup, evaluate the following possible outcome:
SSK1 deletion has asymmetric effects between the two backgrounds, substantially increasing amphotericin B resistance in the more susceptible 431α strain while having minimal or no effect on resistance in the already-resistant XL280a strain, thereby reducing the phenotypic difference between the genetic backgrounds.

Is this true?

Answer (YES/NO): NO